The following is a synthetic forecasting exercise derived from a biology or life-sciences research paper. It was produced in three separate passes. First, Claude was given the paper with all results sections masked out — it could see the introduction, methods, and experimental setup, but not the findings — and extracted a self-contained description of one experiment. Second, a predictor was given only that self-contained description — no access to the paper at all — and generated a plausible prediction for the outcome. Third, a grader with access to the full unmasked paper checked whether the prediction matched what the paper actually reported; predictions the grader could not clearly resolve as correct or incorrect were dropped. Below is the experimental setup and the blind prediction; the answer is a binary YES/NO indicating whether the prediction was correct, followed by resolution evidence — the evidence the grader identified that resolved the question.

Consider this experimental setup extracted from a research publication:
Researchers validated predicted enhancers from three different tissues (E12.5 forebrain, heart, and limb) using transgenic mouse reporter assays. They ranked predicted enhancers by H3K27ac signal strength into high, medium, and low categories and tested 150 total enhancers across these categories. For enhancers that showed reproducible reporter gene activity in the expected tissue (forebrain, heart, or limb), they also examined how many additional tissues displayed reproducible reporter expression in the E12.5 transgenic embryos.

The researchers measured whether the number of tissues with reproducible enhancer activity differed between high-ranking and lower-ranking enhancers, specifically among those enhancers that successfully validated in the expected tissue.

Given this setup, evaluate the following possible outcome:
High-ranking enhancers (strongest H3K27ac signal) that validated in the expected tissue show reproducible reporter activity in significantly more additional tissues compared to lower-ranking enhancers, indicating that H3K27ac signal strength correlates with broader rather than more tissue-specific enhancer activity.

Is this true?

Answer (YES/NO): YES